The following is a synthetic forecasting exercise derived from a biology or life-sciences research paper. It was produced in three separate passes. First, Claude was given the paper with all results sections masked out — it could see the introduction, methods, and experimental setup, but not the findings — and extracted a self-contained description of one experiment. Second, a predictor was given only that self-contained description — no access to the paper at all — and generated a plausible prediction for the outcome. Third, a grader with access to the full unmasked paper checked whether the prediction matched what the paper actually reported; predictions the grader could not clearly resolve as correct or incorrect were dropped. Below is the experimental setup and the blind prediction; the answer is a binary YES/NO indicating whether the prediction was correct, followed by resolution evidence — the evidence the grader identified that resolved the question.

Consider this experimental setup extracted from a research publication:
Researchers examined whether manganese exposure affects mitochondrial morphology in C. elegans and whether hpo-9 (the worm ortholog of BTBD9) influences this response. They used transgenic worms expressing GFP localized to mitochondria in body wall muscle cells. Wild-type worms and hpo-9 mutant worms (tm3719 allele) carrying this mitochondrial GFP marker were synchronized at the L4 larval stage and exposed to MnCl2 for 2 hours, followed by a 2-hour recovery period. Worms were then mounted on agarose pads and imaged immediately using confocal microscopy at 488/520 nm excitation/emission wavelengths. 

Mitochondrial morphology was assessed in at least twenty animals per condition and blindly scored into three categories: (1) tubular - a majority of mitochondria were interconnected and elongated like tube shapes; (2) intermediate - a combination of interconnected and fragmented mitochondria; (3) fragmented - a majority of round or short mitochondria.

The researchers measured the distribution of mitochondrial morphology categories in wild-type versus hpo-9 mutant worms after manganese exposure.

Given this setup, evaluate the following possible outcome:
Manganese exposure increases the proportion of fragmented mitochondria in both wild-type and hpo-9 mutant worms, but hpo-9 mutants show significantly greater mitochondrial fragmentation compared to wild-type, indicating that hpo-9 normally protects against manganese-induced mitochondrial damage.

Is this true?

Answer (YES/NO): YES